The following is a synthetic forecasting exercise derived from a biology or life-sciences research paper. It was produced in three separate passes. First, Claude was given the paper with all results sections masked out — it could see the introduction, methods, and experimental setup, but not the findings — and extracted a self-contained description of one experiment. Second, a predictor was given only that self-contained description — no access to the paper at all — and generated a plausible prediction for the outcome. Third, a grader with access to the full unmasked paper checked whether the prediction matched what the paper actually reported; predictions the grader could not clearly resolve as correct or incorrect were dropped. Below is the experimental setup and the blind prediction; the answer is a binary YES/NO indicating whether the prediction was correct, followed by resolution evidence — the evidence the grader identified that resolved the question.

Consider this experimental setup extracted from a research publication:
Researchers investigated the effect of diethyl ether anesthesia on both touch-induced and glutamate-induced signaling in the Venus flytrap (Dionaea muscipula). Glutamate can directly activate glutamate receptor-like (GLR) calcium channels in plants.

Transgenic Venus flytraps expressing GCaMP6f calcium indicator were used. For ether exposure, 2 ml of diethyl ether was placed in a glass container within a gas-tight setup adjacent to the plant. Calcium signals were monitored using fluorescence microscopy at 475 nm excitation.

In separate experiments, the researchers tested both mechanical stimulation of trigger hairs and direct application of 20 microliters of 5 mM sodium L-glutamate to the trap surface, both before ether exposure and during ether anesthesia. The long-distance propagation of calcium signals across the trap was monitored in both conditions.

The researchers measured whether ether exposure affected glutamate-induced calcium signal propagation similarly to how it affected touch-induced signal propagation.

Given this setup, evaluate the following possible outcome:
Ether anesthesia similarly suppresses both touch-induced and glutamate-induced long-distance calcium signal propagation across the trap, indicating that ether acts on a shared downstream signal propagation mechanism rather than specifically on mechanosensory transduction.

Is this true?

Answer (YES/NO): YES